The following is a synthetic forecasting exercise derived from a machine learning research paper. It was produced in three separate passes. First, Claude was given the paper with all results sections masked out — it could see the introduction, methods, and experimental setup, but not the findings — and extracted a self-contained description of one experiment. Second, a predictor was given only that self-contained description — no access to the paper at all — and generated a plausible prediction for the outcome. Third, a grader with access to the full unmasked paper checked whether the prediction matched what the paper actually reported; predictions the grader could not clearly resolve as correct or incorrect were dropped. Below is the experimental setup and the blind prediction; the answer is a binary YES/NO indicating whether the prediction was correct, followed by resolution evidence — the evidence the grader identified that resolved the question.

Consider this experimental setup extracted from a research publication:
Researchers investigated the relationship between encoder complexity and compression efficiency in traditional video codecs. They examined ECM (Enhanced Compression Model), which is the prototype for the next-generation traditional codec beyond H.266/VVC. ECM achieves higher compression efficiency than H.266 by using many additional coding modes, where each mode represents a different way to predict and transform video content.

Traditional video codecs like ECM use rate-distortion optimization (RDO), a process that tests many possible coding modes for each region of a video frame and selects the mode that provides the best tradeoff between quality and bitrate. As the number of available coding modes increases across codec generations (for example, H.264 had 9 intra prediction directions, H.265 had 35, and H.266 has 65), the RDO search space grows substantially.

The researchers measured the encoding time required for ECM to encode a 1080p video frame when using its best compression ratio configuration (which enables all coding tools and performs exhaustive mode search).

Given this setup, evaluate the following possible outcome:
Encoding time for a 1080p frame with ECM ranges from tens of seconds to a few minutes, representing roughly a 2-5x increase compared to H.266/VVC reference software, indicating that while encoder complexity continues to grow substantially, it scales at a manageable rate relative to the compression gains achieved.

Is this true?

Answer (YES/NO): NO